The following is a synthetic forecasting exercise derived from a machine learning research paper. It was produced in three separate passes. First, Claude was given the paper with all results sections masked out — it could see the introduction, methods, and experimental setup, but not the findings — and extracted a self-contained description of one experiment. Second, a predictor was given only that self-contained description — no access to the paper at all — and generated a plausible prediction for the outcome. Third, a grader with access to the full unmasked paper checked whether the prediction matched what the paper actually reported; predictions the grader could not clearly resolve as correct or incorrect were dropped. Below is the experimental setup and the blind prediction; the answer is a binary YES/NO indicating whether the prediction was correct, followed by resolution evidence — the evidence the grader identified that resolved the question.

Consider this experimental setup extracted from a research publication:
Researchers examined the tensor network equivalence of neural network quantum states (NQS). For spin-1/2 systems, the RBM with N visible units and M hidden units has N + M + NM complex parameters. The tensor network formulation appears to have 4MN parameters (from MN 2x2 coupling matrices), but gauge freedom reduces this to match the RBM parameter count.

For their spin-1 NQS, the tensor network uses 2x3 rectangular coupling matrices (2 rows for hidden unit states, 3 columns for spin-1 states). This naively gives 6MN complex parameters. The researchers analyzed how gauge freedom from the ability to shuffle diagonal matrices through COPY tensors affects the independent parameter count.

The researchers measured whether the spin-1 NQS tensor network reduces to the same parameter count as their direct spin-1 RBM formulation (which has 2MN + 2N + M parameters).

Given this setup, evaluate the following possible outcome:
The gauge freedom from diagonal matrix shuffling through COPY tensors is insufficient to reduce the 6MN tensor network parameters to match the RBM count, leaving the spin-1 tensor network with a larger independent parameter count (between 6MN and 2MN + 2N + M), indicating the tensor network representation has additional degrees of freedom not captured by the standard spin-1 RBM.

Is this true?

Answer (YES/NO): NO